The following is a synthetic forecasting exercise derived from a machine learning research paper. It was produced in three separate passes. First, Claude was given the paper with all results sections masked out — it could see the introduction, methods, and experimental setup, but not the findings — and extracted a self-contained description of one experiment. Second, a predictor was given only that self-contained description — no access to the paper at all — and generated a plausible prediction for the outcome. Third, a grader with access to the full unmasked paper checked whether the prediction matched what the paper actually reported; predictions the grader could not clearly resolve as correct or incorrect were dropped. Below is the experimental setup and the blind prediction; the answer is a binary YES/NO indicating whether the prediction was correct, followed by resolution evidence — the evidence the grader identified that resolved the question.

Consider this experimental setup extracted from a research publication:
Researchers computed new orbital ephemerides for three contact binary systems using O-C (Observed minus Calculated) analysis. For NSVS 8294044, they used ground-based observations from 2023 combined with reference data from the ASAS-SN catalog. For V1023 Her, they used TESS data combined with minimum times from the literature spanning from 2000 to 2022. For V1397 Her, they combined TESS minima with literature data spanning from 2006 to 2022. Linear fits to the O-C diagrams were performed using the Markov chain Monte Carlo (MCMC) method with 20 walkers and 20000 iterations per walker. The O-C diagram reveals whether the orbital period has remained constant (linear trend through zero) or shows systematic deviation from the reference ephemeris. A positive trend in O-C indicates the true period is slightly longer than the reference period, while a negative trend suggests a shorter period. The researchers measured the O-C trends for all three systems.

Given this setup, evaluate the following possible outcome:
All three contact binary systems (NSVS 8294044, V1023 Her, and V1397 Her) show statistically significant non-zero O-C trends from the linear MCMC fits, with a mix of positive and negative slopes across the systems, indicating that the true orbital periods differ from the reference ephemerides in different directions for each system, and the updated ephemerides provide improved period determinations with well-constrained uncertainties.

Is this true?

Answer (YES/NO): YES